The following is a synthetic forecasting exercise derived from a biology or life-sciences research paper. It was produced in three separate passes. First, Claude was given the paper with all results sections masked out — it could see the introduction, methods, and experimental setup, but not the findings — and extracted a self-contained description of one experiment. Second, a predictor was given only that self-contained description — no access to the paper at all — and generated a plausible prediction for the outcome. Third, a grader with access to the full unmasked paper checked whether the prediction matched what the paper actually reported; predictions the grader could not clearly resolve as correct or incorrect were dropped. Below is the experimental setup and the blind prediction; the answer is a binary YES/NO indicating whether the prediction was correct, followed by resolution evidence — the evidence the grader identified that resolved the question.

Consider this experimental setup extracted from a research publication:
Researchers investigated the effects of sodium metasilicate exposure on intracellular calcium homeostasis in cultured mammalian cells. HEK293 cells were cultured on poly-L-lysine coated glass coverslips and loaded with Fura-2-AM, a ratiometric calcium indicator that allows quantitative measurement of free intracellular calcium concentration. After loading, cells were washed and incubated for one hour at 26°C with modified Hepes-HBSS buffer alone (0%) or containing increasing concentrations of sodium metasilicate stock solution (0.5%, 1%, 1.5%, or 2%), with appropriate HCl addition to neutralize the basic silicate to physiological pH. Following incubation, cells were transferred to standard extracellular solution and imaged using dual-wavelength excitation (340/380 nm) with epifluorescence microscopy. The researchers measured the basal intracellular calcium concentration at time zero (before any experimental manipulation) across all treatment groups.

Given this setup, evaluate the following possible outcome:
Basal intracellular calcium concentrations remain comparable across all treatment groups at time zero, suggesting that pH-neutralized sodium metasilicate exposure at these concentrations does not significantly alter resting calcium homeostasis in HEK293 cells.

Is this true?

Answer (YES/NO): YES